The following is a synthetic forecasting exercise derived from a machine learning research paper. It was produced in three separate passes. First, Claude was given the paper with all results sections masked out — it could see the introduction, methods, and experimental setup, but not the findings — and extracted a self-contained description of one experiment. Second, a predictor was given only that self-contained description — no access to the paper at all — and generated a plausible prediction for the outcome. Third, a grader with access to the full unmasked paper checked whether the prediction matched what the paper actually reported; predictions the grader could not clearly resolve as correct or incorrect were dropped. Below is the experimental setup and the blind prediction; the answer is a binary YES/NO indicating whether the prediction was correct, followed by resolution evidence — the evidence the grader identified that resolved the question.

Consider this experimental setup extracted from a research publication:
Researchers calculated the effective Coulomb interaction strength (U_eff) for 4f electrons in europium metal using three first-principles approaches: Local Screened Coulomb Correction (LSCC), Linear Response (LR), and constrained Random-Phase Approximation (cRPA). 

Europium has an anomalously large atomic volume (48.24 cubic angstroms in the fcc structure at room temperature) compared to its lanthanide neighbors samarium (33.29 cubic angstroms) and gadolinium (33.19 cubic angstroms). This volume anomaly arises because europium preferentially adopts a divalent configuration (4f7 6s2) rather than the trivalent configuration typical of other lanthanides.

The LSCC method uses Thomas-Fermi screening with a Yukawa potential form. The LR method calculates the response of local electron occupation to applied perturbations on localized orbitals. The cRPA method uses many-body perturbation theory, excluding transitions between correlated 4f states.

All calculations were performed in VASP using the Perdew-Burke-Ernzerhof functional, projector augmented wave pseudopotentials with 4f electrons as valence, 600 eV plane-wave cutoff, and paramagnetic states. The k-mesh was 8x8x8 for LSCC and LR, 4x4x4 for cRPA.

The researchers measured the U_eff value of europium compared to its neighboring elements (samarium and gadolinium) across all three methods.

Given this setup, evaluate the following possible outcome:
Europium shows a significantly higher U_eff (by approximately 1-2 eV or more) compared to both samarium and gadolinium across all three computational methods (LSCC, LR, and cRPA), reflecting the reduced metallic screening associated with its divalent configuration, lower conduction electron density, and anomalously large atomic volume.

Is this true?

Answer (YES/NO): NO